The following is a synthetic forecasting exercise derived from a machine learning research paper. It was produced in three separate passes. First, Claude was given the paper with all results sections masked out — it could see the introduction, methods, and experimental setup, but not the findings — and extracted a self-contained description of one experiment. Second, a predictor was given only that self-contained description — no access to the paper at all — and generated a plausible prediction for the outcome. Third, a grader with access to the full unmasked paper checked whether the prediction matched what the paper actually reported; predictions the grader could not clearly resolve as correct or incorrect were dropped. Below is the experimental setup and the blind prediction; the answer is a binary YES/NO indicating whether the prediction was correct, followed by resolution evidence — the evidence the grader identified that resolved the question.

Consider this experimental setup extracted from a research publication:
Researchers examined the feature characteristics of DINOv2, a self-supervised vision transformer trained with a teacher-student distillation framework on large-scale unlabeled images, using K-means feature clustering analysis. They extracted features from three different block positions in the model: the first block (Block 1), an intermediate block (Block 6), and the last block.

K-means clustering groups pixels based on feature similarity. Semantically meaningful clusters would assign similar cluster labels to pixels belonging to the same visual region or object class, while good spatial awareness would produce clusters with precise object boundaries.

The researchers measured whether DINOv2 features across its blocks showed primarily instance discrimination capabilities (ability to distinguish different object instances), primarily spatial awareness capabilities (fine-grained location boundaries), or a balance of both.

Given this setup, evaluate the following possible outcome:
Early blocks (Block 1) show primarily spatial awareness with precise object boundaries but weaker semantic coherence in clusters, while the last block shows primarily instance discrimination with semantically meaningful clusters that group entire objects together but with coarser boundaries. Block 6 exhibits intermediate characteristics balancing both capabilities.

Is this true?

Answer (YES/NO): NO